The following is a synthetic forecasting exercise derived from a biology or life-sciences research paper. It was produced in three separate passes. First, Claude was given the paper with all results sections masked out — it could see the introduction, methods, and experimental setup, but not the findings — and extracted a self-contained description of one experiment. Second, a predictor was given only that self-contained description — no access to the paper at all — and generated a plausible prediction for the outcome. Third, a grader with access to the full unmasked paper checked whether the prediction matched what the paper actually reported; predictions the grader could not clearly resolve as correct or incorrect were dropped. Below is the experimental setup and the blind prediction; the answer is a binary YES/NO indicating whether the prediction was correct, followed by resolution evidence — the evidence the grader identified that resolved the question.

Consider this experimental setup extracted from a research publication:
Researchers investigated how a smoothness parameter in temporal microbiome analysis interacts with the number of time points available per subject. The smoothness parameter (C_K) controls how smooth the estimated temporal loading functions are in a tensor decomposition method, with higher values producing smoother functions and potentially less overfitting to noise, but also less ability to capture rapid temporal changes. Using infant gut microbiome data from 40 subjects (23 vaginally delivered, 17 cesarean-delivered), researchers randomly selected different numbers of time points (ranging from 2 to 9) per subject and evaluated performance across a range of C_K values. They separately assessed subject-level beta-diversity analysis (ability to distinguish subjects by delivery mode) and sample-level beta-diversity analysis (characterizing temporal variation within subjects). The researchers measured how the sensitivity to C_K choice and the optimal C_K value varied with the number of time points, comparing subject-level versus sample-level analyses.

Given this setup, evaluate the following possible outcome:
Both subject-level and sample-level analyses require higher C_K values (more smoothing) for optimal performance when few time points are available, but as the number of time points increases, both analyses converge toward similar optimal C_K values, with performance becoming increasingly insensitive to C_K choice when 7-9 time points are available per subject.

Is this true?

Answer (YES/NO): NO